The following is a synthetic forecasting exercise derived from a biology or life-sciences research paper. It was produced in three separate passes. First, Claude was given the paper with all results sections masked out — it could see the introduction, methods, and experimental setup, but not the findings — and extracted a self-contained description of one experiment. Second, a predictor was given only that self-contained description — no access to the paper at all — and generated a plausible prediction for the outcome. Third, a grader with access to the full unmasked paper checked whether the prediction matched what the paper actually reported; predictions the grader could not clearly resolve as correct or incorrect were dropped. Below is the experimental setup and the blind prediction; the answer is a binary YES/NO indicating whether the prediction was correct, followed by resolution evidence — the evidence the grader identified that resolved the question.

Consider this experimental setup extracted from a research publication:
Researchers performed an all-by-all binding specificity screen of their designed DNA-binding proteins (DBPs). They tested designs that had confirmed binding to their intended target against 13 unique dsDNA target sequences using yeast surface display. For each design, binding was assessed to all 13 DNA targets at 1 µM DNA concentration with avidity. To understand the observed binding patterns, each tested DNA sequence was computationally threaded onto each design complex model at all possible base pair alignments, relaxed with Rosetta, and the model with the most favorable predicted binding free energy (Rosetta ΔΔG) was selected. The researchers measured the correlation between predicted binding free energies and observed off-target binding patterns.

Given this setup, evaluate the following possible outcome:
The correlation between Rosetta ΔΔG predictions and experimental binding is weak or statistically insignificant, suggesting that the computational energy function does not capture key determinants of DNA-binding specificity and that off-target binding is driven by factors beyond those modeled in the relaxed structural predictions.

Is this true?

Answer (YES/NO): NO